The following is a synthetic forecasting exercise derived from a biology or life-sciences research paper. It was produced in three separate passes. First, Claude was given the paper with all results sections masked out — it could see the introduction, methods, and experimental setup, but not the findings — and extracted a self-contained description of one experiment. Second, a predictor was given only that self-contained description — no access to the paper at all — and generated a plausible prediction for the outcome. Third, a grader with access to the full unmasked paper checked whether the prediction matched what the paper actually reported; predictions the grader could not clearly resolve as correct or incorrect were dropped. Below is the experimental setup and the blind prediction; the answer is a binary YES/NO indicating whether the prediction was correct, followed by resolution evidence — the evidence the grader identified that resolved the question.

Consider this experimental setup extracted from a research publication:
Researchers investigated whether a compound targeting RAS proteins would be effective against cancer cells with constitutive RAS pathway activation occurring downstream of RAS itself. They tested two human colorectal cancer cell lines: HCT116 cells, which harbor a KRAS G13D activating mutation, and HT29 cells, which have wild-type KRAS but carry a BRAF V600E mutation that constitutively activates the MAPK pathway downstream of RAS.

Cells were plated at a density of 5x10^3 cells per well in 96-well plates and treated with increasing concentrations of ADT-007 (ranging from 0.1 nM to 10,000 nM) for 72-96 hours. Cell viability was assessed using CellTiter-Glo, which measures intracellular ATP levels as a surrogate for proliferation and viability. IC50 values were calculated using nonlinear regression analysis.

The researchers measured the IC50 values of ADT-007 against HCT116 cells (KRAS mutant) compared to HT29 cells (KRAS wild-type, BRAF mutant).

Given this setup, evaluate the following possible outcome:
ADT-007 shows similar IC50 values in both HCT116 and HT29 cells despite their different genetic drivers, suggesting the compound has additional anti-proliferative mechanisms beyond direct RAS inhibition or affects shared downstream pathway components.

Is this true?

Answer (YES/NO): NO